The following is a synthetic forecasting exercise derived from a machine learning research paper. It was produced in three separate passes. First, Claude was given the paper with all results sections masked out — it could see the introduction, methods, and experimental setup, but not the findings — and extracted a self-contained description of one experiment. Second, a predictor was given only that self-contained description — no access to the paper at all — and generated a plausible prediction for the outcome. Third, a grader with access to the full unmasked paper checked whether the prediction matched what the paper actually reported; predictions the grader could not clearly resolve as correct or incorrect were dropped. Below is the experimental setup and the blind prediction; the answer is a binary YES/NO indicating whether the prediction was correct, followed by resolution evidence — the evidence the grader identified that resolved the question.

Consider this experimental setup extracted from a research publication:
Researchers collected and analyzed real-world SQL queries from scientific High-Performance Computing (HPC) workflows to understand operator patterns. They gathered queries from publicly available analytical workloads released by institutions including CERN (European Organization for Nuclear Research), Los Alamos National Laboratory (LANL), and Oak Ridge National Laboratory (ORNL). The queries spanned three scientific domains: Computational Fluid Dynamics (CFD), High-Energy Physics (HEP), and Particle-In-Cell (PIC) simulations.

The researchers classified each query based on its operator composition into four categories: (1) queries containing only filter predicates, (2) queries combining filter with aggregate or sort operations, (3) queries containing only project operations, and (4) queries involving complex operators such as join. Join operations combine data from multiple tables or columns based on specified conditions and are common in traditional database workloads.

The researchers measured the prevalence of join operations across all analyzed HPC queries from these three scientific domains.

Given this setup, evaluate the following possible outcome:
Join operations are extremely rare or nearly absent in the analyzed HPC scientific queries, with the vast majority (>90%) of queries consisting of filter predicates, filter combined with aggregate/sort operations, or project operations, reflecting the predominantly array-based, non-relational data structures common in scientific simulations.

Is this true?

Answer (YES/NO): YES